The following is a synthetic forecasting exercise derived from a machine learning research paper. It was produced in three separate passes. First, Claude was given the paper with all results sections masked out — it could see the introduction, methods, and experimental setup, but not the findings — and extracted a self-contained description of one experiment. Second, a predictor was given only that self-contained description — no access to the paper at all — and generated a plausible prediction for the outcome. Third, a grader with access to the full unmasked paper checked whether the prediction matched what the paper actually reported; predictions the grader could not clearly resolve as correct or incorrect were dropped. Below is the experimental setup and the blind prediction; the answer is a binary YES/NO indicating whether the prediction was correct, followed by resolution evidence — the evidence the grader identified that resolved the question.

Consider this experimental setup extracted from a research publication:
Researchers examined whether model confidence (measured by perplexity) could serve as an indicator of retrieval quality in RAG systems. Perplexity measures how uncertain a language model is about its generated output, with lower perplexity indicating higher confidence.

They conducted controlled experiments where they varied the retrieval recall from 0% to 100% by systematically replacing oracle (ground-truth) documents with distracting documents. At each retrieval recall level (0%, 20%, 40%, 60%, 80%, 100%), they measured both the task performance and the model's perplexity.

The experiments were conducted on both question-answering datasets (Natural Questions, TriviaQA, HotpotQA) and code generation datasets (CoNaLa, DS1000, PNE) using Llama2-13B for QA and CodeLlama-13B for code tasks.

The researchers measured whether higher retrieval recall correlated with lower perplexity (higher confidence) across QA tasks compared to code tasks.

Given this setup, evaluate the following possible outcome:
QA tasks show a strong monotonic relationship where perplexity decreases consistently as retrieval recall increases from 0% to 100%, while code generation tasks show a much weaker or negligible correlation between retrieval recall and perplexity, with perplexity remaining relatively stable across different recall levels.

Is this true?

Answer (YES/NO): NO